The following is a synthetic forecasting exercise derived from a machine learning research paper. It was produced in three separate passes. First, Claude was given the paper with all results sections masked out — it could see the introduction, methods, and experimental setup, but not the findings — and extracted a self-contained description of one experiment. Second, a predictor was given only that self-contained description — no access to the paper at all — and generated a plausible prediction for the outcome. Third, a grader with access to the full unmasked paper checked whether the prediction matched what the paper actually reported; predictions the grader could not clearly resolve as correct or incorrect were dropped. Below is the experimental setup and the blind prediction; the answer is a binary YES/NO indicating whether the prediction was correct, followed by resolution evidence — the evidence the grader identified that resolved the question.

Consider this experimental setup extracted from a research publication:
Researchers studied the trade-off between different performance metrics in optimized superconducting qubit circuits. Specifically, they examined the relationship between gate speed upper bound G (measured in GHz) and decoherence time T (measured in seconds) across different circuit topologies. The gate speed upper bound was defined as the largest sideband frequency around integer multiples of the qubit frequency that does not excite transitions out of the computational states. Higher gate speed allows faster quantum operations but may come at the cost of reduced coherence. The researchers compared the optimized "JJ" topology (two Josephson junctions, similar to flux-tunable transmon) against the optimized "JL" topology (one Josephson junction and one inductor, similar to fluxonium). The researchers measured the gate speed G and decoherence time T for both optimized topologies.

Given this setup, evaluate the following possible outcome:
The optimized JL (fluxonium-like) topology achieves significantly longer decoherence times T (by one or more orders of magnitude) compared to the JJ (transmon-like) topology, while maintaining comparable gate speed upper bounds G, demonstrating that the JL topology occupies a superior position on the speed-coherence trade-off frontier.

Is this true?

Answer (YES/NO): NO